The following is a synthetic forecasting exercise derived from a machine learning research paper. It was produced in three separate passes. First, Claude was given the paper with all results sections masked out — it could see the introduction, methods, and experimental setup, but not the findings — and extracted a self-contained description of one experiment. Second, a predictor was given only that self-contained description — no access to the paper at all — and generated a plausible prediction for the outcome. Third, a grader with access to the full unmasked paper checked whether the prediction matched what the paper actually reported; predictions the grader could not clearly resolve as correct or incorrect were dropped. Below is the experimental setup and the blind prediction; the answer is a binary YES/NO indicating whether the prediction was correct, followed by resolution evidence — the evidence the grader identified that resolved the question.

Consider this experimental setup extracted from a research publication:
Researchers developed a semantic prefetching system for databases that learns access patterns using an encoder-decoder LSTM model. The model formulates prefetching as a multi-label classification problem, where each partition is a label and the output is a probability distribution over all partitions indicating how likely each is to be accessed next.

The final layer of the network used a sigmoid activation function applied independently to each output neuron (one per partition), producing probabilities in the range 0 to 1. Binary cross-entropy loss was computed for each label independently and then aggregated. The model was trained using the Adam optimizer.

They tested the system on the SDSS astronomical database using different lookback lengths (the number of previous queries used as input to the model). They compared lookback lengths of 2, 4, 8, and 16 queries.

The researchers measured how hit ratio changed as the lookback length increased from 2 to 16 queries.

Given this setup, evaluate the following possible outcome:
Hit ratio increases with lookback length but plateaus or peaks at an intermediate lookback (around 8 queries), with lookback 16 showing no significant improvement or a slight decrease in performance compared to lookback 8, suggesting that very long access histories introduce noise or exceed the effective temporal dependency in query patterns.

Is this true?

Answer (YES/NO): NO